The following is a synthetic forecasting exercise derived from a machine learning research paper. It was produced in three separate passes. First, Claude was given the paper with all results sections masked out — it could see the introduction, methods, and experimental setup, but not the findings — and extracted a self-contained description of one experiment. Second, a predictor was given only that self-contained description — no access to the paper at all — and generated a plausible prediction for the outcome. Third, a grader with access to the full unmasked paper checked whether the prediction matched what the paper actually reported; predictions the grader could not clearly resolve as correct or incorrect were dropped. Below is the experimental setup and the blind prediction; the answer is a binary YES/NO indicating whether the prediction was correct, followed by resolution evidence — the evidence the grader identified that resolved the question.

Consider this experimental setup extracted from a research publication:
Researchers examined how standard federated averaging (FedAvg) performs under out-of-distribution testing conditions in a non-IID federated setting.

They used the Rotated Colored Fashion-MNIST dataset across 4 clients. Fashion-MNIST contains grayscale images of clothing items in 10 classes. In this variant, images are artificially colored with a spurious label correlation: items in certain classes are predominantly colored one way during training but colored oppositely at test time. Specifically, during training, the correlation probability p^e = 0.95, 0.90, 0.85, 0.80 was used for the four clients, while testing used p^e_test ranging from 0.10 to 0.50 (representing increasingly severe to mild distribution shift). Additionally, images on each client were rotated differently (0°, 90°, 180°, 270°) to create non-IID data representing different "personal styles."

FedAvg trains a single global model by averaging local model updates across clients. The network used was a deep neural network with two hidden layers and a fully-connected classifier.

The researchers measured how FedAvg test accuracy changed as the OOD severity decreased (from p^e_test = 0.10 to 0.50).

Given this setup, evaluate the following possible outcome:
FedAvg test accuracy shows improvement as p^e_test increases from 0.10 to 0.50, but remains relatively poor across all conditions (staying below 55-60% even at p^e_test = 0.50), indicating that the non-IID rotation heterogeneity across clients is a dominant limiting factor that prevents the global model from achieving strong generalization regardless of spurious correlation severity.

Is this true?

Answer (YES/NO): NO